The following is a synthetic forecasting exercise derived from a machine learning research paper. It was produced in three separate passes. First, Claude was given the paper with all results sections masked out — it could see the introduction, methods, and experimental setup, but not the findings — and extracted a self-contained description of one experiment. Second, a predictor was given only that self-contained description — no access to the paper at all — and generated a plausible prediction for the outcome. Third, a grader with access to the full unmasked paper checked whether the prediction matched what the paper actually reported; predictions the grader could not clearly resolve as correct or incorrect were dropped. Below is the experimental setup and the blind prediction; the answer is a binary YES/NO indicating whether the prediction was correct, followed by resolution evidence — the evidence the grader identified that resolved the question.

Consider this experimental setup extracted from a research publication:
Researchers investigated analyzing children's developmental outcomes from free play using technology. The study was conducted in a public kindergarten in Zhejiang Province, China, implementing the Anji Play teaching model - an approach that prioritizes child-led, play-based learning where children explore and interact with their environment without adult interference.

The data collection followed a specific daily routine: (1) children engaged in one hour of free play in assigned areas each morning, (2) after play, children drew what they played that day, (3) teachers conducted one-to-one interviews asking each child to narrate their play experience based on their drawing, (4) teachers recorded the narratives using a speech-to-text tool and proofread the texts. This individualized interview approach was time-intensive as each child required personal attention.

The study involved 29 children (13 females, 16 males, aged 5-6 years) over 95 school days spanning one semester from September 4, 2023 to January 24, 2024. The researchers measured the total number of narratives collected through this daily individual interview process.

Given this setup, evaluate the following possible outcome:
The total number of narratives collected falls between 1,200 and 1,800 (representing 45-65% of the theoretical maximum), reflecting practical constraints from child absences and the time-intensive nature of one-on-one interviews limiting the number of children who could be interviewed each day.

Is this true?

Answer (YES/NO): NO